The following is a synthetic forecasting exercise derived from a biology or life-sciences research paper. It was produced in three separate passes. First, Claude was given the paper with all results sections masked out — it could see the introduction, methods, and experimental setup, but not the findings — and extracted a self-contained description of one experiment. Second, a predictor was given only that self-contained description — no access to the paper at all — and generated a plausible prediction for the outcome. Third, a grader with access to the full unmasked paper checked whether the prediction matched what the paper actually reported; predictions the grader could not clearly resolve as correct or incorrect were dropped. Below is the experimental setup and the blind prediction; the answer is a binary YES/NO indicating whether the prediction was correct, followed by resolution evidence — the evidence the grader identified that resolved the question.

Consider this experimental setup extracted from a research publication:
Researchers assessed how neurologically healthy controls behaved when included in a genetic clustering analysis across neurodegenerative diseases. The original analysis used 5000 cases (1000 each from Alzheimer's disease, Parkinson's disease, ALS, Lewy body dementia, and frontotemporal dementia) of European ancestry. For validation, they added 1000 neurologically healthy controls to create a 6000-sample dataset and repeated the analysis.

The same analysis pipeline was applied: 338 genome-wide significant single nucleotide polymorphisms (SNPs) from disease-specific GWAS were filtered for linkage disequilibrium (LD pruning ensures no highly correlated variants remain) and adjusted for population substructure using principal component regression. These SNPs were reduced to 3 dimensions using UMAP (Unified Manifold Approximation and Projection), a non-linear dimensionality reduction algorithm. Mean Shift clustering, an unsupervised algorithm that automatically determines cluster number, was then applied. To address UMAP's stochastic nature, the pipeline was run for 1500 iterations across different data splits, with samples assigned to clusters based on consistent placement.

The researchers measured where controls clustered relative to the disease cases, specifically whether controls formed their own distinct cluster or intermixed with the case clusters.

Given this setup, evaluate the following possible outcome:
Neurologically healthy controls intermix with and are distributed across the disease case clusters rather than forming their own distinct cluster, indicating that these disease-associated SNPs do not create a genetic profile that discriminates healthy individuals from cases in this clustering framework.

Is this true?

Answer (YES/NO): NO